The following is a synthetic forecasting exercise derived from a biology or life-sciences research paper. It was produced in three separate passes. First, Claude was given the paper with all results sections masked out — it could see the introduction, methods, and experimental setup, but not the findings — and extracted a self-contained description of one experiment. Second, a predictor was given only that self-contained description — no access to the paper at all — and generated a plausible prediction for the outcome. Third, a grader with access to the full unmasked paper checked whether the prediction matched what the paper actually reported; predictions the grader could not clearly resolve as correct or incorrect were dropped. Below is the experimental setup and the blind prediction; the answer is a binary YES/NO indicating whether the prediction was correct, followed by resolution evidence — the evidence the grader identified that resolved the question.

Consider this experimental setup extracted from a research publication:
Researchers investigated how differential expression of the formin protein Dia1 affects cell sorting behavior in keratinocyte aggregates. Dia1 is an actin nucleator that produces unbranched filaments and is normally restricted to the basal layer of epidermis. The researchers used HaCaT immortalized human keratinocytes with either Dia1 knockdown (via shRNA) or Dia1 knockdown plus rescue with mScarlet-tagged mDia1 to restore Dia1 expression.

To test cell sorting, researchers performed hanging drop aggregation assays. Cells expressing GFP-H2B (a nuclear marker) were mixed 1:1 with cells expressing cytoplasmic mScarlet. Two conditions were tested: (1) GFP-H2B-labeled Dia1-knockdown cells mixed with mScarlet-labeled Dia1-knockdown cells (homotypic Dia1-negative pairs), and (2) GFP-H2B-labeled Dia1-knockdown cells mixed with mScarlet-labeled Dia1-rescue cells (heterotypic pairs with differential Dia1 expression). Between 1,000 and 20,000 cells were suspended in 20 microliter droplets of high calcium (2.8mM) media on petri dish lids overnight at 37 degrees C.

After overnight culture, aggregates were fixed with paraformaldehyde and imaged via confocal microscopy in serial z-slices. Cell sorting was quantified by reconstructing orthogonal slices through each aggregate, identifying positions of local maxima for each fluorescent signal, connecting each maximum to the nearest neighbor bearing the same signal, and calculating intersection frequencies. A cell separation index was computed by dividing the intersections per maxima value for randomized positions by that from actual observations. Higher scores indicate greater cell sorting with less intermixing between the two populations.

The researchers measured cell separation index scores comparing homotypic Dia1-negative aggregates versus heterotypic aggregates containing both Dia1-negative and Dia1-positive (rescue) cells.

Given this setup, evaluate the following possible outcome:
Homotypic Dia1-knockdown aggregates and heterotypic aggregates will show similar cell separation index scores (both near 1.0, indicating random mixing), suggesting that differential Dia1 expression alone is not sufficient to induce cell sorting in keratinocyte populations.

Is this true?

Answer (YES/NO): NO